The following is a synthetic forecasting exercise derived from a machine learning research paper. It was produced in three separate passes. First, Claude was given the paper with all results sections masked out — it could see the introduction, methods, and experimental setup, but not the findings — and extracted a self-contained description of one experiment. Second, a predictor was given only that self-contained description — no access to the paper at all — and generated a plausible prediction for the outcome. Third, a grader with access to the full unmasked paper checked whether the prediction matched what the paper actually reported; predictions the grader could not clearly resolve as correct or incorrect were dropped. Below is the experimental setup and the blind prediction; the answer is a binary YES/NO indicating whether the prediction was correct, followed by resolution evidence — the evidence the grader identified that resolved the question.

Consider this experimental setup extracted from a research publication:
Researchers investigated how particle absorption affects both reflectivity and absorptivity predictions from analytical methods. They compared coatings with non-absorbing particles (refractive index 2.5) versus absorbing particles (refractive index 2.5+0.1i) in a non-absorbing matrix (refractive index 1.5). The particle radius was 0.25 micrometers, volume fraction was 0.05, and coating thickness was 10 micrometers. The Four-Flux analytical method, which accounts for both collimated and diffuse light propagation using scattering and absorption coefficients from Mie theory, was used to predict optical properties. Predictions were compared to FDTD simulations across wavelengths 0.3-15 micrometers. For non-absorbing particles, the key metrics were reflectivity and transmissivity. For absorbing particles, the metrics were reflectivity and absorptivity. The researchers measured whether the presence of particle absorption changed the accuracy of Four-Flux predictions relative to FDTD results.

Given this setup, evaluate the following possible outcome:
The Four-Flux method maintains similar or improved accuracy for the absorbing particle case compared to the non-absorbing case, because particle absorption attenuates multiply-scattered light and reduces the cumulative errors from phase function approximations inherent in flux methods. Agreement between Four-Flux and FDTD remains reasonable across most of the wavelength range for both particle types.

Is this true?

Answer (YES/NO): NO